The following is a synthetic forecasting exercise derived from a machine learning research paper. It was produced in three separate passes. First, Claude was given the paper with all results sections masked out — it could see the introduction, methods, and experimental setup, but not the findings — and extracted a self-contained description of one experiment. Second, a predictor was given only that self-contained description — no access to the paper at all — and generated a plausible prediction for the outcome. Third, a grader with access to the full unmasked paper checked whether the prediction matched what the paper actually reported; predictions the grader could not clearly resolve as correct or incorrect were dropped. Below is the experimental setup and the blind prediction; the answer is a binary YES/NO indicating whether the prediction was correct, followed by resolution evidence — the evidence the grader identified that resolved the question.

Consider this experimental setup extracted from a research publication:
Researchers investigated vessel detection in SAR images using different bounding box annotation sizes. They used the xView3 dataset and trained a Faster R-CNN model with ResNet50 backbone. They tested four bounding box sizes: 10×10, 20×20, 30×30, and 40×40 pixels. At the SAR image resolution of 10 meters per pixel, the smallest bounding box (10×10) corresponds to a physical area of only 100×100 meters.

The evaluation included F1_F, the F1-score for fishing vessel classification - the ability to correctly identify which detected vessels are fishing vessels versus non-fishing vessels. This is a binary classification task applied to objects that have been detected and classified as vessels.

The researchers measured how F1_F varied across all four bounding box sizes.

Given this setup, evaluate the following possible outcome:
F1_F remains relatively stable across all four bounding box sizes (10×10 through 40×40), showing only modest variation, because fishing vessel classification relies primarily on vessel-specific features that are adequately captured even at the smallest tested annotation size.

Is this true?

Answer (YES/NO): NO